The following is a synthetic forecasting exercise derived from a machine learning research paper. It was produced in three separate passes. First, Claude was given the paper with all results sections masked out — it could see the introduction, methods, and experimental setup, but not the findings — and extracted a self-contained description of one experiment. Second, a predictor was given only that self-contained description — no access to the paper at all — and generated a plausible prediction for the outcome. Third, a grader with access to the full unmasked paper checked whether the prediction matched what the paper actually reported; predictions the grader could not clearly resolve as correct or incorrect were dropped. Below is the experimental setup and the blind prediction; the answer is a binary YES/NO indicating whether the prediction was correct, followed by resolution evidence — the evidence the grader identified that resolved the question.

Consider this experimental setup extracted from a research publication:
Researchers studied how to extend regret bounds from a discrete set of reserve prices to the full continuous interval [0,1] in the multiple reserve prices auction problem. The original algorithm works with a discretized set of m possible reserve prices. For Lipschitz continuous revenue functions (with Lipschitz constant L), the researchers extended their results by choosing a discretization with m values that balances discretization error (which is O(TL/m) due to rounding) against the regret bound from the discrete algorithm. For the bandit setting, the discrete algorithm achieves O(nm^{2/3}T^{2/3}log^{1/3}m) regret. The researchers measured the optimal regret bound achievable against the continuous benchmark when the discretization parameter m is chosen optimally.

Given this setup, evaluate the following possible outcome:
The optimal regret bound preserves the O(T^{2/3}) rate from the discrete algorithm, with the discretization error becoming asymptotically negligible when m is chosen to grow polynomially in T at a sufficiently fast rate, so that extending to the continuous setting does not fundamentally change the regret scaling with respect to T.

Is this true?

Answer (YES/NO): NO